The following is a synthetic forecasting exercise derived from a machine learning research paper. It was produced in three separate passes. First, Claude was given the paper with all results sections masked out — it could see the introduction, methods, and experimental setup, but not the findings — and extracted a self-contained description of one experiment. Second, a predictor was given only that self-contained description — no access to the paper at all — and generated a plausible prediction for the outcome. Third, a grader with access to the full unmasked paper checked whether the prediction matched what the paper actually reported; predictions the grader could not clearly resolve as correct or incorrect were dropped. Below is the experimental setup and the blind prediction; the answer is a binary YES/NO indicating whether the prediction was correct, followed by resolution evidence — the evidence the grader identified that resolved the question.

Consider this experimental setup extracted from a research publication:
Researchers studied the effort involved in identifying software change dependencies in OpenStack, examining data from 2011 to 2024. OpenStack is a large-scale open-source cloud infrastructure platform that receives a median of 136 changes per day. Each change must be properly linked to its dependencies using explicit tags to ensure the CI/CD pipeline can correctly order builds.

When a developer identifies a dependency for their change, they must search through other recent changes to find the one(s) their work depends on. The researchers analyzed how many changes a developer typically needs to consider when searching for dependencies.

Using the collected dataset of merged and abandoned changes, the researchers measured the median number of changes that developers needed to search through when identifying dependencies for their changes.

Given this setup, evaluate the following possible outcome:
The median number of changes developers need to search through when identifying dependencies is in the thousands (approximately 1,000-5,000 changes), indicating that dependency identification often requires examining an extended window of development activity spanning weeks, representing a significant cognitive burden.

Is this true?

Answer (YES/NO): NO